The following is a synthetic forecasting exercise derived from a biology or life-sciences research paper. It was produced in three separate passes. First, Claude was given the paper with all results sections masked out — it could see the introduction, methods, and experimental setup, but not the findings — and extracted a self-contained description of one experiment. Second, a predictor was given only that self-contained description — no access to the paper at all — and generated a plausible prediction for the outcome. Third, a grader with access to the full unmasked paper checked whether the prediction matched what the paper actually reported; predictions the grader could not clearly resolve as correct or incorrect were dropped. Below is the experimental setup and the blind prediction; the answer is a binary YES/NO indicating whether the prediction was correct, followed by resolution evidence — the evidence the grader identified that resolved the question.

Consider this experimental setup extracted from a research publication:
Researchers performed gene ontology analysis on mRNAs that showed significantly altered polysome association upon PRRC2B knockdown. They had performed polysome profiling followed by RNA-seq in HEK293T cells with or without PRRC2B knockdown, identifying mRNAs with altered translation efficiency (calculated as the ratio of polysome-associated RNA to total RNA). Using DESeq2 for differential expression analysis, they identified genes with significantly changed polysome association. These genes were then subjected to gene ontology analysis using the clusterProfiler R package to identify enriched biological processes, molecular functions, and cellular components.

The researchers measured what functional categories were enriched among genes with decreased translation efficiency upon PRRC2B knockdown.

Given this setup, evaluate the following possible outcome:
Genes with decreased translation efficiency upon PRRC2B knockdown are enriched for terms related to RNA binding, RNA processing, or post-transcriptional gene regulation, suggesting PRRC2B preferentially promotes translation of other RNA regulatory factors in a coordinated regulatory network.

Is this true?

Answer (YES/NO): YES